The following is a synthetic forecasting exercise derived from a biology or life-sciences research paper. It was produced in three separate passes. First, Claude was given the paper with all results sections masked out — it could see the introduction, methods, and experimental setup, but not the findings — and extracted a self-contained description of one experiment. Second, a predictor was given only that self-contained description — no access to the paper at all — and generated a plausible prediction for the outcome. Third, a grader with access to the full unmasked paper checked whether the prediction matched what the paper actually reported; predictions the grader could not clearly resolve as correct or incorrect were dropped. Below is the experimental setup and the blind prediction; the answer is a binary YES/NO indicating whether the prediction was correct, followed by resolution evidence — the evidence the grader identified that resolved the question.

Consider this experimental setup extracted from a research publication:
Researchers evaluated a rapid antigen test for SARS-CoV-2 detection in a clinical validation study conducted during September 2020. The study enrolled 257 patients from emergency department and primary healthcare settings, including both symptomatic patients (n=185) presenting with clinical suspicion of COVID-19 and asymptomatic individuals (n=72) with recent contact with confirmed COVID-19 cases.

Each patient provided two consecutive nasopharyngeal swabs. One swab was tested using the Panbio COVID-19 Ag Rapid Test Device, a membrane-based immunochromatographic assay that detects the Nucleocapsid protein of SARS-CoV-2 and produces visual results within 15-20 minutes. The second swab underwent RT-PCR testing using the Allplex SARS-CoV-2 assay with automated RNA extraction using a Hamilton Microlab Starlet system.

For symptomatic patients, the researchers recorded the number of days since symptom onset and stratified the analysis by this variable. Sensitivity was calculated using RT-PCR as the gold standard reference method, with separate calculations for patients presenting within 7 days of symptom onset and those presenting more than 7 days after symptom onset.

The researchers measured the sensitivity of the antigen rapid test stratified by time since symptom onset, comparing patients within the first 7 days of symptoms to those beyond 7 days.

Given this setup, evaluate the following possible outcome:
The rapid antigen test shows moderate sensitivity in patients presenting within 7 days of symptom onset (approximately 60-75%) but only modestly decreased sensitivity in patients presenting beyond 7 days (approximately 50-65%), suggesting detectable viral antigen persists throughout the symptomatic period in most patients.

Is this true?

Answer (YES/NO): NO